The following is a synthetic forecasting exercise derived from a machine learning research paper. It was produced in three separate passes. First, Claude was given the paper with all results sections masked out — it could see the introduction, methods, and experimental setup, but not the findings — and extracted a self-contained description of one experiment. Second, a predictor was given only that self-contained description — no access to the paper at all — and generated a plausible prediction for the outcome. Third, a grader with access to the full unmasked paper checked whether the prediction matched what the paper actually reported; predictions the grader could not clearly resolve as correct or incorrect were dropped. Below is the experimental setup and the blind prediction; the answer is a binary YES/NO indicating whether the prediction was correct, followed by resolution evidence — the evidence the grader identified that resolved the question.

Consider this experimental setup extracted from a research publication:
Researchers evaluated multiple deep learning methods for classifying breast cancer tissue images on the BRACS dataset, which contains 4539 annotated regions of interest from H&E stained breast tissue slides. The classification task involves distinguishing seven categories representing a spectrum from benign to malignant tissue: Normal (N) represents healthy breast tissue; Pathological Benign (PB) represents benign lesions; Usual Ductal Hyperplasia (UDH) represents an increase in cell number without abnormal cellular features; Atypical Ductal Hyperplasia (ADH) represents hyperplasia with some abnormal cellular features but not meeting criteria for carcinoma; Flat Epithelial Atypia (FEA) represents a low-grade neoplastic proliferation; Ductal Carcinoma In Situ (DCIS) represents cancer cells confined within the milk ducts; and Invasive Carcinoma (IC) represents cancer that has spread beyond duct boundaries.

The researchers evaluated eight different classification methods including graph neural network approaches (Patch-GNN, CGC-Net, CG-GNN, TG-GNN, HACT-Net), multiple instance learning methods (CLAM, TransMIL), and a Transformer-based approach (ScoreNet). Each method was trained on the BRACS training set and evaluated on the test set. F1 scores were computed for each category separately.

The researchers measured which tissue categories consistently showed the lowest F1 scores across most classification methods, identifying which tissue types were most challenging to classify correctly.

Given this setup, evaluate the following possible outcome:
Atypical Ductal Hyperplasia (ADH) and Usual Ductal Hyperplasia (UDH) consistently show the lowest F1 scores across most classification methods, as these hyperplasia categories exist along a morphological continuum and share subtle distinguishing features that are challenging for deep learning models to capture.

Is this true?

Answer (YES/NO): YES